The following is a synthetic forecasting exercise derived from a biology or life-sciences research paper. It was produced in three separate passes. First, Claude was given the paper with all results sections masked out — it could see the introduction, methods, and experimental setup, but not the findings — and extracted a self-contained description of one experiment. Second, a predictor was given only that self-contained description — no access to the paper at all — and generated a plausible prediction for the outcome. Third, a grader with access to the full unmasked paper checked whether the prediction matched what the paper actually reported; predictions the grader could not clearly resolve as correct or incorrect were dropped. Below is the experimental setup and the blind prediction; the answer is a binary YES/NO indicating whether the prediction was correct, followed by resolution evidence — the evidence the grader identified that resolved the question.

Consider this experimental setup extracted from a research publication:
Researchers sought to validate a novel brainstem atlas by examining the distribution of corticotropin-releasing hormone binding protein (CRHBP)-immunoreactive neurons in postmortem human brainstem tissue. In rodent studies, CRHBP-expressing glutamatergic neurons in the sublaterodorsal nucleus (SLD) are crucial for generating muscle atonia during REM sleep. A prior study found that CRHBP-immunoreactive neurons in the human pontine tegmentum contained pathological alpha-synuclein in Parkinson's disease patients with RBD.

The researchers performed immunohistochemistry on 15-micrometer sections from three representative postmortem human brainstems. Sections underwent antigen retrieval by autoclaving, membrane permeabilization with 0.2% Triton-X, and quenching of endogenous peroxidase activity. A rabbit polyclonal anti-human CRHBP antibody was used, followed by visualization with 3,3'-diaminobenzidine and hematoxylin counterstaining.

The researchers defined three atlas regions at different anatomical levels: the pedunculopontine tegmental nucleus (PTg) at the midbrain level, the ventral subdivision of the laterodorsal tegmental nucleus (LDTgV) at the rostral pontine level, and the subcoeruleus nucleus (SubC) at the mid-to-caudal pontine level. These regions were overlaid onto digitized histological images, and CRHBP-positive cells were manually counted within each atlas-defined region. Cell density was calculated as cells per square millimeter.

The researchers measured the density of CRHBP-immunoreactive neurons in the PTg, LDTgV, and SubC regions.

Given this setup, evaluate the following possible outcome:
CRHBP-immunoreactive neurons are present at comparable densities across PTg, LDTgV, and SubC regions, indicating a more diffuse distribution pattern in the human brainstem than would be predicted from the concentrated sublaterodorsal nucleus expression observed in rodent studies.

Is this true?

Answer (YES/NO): NO